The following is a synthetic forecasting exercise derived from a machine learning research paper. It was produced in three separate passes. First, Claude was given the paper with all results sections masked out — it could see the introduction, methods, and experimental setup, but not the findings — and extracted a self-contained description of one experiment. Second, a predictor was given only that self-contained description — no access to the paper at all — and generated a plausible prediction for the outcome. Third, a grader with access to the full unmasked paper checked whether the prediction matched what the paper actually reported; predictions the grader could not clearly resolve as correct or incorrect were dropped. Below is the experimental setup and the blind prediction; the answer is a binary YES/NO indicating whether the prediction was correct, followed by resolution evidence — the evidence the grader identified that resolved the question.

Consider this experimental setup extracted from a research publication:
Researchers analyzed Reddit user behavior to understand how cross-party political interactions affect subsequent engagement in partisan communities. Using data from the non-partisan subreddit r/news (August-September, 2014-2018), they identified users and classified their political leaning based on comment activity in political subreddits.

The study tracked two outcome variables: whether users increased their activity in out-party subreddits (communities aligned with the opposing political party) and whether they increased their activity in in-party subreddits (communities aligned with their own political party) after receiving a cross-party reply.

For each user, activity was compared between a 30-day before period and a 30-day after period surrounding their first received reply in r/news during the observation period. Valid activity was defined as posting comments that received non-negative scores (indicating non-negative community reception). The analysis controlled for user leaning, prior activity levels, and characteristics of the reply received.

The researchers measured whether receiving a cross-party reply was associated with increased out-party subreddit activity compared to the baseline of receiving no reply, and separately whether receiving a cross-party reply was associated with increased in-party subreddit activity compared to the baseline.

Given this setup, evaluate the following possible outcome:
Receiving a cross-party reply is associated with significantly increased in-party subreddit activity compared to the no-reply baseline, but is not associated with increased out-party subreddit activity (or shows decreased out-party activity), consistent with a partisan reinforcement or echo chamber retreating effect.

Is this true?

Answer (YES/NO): NO